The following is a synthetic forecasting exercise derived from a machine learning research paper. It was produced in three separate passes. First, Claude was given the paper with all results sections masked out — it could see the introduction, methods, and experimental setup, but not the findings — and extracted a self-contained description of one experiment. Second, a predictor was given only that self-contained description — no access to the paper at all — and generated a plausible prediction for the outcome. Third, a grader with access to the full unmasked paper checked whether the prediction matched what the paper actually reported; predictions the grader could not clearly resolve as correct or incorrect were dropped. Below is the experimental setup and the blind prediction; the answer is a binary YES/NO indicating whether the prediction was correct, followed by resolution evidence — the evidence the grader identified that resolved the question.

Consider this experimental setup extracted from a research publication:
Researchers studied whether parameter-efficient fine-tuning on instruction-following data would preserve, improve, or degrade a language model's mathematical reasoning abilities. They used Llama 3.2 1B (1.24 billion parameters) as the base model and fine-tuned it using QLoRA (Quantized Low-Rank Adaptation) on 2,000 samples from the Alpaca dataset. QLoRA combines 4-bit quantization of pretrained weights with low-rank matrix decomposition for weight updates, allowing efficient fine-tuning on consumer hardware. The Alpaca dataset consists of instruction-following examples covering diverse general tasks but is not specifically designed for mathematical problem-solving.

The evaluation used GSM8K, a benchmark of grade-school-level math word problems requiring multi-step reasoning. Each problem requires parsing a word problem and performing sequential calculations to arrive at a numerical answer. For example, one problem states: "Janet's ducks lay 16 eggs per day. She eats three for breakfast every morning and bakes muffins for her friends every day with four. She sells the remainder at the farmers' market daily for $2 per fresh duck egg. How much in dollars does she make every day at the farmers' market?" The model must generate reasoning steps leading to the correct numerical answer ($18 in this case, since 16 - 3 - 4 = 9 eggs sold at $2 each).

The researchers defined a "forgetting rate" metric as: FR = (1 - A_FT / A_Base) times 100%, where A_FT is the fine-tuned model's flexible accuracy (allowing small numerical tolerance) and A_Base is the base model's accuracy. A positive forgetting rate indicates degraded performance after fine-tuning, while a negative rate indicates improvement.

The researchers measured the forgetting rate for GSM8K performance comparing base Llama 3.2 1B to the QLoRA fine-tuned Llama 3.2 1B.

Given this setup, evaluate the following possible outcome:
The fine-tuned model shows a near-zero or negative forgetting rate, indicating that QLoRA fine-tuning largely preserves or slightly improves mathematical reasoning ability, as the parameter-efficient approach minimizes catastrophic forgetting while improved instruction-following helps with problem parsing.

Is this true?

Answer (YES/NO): NO